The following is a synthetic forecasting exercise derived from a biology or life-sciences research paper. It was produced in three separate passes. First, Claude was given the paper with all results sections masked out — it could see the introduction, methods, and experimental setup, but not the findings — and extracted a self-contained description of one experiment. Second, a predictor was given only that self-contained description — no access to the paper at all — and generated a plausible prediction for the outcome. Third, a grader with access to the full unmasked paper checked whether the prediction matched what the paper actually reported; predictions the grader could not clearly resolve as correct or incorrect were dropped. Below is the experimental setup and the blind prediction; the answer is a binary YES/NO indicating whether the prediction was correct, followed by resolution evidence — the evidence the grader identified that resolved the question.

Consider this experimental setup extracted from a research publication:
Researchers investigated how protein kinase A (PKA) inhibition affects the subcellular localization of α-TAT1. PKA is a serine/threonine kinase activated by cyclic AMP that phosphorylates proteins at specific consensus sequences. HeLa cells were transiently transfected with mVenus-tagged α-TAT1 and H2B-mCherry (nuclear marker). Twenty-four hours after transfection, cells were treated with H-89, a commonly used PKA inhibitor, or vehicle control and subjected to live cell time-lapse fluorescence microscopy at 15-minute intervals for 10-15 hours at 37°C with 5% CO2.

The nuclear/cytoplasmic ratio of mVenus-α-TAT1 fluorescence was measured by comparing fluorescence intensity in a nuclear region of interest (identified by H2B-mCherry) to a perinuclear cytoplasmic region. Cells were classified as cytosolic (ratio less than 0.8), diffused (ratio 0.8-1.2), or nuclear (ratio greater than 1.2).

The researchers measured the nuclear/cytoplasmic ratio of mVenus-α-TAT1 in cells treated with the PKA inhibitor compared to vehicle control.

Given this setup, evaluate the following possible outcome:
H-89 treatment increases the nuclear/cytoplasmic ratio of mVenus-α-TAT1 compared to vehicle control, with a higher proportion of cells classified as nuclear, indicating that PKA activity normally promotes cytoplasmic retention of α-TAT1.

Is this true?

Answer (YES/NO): YES